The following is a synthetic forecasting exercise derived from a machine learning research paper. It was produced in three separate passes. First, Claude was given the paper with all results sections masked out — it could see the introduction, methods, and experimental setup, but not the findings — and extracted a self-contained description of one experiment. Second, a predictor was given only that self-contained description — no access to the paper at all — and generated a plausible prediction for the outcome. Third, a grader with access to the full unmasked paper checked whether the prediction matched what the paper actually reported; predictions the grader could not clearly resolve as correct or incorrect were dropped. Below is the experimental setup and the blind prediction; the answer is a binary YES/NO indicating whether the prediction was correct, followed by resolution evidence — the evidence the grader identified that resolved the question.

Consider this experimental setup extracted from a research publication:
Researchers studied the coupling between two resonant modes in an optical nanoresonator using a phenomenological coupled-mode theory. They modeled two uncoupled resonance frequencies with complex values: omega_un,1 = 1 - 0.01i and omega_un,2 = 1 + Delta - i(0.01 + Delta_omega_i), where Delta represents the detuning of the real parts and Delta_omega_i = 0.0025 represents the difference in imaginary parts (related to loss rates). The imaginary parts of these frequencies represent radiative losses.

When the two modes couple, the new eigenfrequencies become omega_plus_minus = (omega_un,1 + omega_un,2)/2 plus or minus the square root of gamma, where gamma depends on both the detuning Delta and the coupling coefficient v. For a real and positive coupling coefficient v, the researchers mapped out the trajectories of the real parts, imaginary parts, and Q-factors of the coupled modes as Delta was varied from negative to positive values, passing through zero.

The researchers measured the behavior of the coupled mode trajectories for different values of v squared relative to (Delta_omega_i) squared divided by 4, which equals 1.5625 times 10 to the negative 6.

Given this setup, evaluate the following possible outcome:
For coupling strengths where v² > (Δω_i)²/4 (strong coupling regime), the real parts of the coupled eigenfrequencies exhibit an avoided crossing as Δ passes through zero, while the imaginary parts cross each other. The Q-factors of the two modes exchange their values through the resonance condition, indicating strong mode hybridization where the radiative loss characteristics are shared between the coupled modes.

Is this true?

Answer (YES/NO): YES